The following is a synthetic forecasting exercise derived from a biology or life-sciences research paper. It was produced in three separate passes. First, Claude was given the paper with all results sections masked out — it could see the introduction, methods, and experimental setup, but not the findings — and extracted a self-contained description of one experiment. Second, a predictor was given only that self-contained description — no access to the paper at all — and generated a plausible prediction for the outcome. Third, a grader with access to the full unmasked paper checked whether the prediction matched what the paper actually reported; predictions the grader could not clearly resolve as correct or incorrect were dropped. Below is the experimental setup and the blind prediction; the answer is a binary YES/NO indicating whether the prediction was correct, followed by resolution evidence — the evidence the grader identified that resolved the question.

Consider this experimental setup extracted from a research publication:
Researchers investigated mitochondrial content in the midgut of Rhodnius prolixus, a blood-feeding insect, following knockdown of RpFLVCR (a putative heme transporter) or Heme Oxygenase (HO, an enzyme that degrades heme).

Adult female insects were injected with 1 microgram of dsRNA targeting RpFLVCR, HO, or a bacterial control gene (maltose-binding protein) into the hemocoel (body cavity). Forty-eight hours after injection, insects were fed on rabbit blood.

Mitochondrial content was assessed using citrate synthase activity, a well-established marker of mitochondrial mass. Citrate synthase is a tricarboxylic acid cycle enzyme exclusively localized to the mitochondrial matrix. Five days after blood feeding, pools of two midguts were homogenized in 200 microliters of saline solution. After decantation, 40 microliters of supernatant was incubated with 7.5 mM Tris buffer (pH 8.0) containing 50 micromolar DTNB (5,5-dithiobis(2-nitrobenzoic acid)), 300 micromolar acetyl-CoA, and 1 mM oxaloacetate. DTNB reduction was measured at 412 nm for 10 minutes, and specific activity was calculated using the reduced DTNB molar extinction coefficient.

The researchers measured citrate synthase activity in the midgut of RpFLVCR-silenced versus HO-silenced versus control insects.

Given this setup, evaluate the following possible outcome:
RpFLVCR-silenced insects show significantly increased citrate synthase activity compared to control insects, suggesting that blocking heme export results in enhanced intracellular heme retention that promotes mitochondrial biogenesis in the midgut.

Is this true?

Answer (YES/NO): YES